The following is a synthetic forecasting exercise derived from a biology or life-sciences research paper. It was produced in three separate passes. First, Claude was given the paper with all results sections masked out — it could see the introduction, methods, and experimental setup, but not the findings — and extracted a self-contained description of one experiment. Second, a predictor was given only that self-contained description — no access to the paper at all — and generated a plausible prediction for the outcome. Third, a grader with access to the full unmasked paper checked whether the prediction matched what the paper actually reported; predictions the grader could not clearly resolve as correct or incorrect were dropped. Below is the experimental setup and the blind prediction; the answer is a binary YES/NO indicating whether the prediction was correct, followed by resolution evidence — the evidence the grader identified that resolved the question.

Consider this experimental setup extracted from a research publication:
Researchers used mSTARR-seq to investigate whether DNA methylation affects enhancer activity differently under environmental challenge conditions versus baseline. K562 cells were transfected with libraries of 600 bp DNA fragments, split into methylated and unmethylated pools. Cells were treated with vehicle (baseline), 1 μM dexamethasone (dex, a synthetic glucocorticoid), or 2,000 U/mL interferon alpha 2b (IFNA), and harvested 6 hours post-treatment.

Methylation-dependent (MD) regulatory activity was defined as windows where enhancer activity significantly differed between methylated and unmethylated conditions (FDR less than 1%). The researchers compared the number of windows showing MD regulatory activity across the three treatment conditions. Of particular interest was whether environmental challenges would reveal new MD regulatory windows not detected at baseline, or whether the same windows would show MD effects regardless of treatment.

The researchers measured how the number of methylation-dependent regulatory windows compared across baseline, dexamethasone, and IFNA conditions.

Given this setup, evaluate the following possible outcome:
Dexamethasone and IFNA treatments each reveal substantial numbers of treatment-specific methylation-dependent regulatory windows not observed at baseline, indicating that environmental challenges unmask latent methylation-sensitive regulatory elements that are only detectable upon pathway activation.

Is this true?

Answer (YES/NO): NO